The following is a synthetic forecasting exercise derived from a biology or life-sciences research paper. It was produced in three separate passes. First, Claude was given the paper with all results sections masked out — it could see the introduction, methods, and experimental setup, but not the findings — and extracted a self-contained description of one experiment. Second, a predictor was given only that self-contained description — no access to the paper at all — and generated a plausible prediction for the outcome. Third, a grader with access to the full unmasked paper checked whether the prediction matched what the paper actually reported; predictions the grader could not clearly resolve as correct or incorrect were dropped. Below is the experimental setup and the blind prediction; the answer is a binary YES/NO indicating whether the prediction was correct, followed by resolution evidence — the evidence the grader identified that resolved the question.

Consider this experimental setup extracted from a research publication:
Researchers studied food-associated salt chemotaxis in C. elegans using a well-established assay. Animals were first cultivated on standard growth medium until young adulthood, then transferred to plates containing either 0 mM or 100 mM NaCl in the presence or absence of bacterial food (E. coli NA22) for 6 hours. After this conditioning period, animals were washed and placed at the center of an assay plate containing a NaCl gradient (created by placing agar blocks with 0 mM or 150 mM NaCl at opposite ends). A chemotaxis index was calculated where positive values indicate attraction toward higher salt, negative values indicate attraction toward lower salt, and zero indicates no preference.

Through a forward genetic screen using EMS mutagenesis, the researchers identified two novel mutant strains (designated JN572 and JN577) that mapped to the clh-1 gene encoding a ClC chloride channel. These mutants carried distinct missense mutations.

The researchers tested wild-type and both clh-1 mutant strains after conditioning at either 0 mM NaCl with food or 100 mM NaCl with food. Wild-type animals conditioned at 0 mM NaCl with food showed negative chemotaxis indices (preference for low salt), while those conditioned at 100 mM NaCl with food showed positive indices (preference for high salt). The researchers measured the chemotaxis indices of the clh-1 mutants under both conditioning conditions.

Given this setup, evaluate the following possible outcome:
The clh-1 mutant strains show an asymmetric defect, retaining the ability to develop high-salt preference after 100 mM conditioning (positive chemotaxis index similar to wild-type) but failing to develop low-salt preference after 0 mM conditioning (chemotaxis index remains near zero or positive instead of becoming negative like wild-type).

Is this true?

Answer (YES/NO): YES